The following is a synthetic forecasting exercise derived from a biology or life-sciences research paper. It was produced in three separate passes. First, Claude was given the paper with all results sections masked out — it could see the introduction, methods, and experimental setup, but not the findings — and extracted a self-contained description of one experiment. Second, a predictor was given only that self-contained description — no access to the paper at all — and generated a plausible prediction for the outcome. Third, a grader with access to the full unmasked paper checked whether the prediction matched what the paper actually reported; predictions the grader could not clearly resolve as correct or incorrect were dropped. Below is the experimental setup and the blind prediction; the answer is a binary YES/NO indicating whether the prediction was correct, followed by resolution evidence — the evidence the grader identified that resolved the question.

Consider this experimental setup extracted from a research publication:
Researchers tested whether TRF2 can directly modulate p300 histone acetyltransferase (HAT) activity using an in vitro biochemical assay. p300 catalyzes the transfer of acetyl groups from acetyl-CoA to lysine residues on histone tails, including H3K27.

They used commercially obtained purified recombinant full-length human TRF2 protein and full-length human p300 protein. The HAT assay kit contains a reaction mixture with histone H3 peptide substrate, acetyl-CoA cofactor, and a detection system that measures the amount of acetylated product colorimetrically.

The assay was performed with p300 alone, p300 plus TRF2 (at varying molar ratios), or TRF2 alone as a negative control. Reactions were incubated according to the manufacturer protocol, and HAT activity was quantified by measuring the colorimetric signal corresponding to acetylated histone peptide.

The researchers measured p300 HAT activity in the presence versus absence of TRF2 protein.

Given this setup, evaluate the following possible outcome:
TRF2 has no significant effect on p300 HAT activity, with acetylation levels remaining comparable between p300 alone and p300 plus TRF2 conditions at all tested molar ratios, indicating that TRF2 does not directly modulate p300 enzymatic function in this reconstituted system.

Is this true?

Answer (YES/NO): NO